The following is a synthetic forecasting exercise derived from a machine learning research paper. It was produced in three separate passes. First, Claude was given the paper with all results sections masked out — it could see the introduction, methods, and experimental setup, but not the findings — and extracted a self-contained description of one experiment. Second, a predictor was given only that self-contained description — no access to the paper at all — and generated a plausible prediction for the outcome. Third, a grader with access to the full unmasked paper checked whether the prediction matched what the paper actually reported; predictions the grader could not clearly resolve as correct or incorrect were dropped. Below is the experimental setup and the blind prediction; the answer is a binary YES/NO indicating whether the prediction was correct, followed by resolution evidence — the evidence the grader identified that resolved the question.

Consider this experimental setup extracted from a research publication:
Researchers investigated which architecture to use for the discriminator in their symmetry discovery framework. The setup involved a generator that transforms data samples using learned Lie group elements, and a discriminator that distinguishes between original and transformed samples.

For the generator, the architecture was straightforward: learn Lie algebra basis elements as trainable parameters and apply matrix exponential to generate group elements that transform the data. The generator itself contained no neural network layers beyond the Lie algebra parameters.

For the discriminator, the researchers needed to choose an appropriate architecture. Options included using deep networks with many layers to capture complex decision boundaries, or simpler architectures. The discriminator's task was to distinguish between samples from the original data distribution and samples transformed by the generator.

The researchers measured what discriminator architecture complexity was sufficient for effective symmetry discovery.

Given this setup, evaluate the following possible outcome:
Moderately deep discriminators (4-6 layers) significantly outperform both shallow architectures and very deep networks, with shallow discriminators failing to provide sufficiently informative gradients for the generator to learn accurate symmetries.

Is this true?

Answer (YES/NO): NO